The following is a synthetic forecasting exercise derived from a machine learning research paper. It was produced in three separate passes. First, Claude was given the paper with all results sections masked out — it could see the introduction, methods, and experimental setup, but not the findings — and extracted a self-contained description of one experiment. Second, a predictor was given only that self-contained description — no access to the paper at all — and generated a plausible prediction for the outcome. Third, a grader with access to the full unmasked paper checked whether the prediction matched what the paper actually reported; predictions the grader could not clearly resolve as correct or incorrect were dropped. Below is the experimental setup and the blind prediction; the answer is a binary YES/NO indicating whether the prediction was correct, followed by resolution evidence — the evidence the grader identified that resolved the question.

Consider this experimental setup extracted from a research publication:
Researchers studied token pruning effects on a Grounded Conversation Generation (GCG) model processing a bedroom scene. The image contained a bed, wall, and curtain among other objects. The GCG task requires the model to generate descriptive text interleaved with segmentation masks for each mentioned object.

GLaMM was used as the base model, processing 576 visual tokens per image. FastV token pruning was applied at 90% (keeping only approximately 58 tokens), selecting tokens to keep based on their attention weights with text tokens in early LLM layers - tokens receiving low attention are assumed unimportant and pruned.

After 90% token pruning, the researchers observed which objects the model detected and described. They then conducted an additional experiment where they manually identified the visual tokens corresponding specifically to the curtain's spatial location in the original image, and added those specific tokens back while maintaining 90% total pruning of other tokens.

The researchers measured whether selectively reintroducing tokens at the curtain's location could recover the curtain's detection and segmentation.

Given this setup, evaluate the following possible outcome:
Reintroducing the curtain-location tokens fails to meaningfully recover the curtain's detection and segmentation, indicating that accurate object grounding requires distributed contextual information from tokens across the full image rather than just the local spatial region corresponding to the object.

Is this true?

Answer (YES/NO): NO